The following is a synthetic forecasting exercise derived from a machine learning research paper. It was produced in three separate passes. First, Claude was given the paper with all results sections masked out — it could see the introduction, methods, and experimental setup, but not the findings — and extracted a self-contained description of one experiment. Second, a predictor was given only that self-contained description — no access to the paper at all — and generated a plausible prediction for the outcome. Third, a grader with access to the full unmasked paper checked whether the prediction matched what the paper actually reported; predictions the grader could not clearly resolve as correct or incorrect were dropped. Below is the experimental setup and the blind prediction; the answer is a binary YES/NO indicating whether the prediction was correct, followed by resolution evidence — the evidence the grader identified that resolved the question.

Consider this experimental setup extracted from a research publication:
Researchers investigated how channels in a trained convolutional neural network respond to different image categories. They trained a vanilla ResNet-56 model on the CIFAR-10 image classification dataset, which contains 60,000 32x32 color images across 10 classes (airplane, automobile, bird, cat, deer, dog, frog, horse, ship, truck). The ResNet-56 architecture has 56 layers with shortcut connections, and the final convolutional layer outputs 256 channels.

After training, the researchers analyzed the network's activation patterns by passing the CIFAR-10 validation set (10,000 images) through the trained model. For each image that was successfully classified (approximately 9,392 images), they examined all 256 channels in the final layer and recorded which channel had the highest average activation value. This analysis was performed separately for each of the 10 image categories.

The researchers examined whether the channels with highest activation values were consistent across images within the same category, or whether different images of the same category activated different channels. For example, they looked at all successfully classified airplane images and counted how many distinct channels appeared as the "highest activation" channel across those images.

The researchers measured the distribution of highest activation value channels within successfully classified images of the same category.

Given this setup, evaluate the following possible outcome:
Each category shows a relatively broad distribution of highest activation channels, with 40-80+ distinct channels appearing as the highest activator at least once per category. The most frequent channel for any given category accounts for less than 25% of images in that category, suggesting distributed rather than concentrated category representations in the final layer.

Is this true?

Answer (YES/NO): NO